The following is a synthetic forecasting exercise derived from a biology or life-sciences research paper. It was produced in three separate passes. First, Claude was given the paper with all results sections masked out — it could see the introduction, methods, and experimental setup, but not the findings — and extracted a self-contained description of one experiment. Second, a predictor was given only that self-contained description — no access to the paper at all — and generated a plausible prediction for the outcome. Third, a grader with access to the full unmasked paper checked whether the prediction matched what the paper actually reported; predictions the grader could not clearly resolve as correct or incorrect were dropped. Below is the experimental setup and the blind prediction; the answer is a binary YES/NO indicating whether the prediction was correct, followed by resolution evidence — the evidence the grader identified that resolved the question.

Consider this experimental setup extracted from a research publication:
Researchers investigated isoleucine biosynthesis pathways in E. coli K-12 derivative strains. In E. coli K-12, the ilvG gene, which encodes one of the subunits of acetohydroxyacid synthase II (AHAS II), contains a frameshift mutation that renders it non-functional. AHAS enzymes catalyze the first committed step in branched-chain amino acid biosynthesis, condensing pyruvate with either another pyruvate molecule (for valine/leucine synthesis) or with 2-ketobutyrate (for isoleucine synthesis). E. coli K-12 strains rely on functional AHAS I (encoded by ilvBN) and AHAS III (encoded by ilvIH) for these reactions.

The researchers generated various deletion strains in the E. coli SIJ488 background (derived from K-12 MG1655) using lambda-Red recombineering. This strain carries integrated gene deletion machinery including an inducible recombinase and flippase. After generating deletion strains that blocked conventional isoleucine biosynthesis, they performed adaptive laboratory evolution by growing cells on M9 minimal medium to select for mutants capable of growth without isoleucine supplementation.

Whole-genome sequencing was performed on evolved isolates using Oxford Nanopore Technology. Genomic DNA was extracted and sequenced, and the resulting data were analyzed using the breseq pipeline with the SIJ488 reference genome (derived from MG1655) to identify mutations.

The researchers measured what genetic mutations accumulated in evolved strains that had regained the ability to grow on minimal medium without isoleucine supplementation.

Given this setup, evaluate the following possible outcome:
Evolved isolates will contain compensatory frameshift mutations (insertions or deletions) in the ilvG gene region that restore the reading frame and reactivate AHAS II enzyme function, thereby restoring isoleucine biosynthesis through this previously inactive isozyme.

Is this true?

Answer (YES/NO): YES